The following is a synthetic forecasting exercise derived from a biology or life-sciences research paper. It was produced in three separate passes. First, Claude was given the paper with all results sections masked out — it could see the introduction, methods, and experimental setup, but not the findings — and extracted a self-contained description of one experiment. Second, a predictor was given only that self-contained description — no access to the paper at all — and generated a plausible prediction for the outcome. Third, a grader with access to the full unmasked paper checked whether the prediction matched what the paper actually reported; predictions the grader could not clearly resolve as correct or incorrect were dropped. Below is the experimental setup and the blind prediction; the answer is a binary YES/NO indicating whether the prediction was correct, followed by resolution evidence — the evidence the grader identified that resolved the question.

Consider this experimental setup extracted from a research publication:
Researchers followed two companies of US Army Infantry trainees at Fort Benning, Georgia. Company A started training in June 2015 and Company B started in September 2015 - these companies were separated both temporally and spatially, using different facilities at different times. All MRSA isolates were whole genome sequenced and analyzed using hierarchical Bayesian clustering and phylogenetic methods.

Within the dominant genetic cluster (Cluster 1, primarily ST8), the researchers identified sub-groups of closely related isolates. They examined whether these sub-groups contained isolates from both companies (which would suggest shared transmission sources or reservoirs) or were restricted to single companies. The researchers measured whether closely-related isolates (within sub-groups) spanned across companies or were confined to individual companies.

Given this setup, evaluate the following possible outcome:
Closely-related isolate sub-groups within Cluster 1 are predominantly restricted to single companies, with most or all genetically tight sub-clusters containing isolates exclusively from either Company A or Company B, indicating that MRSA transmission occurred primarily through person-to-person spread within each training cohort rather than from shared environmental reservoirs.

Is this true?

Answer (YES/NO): YES